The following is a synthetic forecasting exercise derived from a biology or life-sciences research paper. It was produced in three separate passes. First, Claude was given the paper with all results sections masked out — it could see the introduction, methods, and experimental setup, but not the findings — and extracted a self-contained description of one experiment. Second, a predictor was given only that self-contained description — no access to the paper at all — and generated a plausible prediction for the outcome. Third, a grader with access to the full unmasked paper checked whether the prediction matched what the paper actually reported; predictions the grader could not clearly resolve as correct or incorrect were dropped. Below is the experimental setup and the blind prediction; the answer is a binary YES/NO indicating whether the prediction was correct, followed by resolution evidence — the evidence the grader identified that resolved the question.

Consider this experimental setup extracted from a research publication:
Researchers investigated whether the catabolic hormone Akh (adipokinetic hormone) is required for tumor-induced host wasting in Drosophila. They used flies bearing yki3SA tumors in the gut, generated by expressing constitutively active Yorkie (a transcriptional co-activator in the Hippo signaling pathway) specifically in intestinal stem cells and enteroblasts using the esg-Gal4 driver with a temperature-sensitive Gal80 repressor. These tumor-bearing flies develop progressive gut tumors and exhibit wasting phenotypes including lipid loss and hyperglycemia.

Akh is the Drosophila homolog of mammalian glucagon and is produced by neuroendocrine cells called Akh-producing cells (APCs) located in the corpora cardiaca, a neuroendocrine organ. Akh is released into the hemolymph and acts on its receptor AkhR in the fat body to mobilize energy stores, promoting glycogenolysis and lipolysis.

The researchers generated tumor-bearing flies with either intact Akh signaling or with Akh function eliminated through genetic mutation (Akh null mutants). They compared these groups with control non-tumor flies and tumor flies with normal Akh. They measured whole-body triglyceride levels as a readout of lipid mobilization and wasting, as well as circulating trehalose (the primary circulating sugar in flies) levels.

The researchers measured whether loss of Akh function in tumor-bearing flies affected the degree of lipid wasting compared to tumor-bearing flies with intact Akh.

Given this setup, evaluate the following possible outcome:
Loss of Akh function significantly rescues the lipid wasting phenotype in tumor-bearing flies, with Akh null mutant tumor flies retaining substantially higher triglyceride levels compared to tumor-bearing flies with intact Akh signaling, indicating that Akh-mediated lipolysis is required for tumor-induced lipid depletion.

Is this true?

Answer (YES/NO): YES